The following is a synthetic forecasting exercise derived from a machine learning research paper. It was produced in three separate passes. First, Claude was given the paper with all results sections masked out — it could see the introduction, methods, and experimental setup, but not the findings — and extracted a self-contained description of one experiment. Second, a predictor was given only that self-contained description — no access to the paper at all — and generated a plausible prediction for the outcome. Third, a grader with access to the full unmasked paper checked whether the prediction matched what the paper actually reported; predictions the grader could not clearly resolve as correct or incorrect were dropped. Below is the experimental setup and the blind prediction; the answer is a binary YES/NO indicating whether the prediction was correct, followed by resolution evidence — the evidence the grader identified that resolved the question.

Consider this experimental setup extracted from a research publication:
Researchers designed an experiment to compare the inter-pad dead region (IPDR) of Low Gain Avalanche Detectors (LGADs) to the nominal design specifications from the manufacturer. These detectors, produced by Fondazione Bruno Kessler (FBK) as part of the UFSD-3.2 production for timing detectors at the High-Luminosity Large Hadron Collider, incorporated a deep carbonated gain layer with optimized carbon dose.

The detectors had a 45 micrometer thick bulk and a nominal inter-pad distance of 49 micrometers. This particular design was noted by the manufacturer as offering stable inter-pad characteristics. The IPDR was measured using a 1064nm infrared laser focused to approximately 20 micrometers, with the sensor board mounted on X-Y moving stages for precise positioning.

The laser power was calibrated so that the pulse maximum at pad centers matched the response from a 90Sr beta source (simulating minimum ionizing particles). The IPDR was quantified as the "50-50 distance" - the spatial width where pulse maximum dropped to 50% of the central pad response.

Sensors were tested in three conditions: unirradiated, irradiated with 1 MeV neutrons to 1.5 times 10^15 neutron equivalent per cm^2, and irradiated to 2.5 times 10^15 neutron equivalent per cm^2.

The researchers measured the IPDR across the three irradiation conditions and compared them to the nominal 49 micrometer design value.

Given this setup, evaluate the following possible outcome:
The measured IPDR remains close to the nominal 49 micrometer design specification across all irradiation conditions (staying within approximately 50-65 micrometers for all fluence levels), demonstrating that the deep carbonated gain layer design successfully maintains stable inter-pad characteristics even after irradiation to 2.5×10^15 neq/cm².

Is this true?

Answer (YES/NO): NO